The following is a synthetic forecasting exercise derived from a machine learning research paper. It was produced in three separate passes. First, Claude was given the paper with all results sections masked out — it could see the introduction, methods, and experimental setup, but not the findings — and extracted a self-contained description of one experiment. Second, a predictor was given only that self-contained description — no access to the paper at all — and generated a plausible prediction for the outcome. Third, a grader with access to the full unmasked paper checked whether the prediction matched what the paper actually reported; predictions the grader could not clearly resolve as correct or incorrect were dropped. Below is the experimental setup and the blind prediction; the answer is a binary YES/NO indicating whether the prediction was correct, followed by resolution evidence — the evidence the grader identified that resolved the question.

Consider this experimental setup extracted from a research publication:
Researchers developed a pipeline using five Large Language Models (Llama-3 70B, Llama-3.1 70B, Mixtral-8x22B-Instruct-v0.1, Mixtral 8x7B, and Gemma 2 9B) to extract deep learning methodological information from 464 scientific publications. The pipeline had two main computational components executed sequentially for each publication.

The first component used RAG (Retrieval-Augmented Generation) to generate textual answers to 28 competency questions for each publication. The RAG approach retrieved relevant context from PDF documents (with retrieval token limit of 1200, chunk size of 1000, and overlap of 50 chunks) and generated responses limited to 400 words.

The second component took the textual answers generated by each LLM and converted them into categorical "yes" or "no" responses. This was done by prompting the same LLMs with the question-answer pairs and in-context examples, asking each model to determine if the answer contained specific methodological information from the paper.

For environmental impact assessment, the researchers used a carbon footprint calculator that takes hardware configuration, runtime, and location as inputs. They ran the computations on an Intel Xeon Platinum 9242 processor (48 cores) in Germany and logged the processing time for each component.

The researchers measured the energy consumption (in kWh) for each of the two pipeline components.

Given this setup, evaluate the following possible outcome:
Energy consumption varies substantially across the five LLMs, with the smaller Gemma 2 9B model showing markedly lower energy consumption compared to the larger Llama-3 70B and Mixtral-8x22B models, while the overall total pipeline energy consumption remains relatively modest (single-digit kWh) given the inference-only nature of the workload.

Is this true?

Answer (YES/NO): NO